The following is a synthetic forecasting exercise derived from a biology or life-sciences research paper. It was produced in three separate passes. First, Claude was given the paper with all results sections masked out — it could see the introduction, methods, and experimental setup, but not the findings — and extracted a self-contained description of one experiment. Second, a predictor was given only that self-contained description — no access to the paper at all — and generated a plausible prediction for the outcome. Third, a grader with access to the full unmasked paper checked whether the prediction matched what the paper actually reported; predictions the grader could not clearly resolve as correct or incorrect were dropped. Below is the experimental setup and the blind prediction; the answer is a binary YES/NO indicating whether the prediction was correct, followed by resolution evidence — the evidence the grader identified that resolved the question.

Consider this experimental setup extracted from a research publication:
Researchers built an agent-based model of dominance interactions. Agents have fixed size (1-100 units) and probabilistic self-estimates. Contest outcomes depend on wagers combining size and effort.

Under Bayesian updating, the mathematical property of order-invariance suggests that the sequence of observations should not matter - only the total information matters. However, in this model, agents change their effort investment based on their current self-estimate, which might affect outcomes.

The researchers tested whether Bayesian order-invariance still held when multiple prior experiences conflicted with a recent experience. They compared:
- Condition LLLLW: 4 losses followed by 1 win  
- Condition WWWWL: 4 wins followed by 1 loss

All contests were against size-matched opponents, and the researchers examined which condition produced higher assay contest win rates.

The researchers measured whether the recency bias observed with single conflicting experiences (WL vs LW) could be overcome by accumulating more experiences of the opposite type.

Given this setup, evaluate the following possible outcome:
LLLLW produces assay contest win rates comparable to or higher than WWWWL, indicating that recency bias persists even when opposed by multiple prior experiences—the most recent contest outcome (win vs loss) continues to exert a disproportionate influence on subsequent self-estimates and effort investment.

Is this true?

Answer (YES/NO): NO